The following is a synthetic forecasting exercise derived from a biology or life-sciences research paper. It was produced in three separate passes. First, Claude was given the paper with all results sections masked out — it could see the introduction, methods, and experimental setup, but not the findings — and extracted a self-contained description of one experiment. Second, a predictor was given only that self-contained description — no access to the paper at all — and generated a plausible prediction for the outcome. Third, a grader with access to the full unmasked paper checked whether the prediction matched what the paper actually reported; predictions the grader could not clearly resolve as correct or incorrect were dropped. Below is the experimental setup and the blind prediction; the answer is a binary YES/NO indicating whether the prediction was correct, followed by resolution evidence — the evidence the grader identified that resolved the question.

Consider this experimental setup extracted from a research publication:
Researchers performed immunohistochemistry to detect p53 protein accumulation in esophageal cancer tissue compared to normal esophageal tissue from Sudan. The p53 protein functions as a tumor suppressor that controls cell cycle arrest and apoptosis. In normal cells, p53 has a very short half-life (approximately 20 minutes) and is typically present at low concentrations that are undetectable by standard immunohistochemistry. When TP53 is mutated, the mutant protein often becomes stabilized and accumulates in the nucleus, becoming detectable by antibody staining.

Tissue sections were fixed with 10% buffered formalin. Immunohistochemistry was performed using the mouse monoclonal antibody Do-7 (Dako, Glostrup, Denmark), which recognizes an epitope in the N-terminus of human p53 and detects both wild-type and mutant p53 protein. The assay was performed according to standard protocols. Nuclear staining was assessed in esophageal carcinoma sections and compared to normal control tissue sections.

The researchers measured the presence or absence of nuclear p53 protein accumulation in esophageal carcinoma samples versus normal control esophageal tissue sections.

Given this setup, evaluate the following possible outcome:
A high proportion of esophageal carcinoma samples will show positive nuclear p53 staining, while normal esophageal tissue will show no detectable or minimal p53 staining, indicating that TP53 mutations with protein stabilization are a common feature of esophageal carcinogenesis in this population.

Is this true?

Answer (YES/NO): YES